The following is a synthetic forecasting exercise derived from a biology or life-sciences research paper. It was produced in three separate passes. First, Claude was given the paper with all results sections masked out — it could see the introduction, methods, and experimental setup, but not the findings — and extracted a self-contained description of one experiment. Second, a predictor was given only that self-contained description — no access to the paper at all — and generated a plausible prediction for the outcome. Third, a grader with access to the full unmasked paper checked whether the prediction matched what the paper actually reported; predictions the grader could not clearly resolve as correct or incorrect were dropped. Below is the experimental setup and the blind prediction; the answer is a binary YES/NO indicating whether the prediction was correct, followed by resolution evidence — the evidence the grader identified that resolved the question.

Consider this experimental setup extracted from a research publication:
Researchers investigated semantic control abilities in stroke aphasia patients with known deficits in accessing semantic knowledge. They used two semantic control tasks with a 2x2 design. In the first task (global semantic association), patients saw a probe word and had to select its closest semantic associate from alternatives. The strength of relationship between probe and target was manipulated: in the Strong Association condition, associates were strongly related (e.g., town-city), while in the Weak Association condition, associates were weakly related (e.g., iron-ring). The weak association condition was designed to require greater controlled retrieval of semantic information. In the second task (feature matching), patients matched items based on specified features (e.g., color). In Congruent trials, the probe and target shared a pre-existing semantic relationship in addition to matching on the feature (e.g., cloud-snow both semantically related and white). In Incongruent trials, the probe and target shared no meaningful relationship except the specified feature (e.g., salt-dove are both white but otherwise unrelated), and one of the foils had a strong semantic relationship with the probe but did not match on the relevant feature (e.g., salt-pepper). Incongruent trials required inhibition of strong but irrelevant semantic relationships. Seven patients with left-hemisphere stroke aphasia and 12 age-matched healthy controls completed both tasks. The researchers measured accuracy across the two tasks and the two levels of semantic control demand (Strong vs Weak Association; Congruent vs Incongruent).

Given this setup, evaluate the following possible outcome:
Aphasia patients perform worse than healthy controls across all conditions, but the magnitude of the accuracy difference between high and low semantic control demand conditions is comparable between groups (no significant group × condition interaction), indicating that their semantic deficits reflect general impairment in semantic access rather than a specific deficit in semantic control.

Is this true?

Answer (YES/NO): NO